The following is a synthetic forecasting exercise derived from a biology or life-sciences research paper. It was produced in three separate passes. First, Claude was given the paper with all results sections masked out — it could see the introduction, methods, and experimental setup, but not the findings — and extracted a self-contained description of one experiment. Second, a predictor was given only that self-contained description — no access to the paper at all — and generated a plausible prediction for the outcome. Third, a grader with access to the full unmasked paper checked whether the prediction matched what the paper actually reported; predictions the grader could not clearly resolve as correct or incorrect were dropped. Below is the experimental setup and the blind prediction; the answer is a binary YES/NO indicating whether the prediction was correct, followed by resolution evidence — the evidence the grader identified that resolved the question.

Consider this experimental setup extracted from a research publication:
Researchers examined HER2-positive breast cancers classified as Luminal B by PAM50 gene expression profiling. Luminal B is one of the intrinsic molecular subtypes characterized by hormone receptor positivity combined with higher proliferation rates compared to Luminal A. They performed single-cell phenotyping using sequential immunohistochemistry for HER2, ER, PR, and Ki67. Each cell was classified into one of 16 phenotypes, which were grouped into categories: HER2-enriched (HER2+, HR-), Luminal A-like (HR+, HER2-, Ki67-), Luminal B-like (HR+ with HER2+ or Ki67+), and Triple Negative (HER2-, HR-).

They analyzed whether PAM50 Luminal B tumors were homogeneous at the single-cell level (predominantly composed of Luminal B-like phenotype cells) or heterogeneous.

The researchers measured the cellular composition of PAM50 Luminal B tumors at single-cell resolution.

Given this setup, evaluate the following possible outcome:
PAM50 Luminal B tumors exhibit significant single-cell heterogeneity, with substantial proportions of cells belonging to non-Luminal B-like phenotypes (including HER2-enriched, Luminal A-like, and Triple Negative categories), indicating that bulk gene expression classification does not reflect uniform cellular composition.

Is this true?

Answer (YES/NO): YES